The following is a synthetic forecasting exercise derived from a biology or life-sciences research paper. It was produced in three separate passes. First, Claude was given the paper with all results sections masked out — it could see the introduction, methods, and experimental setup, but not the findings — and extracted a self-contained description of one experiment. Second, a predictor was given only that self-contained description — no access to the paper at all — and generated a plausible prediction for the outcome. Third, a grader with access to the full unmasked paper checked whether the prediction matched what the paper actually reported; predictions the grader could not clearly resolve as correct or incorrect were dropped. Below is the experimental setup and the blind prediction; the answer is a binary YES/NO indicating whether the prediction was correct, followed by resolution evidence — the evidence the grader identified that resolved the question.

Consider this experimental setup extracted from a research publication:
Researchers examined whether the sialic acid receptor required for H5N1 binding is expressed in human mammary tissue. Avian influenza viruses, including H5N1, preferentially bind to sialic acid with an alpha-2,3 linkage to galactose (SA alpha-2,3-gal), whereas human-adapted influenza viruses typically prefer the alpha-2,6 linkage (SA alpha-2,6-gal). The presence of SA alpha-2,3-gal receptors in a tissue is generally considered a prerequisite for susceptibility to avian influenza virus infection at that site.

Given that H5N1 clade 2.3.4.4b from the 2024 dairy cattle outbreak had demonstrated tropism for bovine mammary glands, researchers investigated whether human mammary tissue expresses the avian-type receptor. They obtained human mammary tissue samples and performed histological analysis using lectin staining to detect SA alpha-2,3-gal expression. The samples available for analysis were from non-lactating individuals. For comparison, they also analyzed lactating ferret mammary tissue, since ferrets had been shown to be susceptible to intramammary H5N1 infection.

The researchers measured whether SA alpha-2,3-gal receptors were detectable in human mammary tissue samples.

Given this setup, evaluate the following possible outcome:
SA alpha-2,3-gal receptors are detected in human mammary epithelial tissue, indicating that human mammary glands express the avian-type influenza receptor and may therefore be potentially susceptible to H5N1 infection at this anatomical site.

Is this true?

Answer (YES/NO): YES